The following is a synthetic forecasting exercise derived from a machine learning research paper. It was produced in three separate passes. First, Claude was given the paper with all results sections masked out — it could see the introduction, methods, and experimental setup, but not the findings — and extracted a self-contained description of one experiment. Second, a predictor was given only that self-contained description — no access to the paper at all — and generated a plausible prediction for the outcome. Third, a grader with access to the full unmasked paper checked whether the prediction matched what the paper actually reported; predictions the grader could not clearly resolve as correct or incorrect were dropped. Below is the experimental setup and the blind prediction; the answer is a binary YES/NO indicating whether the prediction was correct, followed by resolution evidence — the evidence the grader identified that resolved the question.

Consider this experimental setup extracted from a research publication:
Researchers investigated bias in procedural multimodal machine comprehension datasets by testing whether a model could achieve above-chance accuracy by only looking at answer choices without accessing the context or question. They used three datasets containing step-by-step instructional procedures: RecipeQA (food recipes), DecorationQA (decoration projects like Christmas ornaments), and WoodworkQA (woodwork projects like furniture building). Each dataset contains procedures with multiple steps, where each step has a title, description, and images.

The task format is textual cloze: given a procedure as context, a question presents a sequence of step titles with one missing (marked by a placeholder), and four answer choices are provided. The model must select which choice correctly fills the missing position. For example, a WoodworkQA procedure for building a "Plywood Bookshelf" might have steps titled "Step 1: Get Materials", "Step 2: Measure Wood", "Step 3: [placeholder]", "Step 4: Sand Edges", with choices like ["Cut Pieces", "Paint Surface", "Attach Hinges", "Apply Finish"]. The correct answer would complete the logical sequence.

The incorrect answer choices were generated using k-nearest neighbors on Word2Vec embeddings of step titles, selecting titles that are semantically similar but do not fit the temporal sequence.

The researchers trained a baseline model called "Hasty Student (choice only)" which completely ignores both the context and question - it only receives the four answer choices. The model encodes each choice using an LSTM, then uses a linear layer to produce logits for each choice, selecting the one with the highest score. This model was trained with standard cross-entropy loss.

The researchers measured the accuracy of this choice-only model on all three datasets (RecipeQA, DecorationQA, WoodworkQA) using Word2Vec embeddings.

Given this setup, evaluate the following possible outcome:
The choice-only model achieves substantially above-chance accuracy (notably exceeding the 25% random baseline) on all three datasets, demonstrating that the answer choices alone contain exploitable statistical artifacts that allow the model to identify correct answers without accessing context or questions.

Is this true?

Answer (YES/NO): YES